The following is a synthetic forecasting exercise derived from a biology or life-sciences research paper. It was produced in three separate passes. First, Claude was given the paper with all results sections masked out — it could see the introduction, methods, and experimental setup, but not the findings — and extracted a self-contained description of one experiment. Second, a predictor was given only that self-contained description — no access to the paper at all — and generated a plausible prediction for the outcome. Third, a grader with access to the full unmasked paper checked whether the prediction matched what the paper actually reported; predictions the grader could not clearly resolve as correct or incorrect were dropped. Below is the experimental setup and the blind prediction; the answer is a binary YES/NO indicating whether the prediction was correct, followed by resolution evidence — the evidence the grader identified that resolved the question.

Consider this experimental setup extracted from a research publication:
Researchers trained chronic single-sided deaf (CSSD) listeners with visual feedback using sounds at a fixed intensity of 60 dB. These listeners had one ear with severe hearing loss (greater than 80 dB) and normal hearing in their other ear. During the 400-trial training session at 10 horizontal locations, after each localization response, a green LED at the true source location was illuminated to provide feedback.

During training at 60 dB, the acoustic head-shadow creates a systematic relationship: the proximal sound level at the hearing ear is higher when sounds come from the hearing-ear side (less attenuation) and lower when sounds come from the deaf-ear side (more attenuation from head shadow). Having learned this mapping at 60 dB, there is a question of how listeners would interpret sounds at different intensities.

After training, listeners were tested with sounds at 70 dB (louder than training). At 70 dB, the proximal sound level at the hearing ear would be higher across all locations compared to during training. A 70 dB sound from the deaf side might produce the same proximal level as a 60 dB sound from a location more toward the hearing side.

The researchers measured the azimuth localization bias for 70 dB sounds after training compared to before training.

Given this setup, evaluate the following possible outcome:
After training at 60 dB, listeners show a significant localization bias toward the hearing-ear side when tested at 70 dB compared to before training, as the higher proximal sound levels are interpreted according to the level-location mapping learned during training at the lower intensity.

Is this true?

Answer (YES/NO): NO